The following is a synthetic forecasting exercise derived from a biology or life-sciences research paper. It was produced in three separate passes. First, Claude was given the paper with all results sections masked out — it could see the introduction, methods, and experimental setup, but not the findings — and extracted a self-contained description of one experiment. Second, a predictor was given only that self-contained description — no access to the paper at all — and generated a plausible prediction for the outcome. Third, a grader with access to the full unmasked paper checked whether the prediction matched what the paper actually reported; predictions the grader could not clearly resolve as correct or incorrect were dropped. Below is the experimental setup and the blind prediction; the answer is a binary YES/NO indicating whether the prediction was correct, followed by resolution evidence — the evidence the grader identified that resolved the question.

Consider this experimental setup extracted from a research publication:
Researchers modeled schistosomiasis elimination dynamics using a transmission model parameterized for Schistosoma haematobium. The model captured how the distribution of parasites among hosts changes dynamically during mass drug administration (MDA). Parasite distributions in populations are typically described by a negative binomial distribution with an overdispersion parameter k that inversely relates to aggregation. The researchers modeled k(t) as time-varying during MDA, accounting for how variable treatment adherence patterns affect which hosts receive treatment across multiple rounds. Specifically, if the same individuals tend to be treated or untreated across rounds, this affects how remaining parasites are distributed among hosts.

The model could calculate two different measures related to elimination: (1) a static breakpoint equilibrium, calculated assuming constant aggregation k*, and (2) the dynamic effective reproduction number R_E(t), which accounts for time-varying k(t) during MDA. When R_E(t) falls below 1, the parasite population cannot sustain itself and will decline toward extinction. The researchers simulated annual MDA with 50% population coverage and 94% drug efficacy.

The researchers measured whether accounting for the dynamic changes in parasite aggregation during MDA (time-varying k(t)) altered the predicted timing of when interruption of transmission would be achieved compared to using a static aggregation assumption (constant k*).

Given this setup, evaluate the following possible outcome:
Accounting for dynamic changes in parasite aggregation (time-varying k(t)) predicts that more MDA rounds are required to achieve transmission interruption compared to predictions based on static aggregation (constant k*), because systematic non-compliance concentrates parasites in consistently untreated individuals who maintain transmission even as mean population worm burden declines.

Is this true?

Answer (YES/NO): YES